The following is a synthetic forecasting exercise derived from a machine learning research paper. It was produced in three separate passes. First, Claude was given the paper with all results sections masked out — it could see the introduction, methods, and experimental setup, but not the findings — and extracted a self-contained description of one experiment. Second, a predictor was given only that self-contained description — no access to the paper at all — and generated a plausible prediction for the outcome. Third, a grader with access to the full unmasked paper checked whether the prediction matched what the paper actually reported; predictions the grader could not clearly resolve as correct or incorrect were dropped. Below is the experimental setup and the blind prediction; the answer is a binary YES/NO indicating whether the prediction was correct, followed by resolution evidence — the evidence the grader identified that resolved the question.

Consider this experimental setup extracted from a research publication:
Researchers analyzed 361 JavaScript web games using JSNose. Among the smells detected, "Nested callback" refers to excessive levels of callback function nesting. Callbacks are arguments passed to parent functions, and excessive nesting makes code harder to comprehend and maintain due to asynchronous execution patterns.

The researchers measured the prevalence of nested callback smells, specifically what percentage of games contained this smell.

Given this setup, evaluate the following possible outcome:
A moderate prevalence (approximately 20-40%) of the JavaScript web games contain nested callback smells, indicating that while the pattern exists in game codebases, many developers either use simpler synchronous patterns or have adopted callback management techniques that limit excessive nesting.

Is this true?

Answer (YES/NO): NO